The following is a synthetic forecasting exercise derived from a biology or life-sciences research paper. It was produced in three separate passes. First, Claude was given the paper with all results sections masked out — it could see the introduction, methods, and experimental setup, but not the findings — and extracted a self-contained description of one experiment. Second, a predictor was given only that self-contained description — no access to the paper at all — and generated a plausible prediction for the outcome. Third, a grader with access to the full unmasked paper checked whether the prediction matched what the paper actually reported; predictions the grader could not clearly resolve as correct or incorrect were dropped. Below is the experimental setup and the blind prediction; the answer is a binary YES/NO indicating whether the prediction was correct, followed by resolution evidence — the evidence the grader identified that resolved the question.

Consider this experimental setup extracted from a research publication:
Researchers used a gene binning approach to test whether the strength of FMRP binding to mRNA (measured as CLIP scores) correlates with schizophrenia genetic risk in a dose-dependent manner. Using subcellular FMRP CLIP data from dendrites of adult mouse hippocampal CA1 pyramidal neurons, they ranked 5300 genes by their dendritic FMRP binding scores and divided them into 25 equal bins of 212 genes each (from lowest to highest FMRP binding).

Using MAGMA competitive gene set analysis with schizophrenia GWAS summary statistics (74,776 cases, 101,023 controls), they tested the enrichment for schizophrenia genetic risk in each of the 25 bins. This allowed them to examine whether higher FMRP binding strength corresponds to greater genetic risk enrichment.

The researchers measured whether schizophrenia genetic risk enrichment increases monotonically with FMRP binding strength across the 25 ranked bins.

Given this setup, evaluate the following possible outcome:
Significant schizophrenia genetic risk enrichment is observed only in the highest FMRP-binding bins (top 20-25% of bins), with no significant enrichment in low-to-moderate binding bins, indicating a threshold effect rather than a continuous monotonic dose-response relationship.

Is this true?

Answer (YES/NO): NO